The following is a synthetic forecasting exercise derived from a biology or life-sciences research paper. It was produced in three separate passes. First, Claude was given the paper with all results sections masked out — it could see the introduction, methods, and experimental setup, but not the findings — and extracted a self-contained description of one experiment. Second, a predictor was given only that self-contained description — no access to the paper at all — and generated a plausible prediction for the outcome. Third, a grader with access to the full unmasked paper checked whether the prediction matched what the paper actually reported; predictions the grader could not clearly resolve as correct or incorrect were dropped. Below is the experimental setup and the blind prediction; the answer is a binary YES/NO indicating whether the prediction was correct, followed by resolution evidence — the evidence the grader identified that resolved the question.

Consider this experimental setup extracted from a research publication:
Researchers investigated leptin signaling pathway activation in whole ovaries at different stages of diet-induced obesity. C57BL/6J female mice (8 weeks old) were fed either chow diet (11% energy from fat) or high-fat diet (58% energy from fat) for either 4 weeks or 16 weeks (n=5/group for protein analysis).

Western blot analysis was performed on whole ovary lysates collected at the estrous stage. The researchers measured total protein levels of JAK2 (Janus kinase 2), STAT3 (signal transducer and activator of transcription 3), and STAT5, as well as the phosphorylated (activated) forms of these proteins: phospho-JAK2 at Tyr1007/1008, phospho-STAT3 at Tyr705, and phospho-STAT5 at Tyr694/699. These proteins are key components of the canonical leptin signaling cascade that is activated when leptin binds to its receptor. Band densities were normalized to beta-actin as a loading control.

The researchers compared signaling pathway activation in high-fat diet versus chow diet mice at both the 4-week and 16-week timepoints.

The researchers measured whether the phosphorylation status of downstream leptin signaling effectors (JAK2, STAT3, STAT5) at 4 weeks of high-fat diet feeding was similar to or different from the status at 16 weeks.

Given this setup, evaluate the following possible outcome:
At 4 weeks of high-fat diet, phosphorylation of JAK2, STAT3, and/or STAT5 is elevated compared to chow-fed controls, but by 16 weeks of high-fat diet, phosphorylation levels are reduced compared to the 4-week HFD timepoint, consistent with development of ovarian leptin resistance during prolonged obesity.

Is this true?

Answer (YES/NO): NO